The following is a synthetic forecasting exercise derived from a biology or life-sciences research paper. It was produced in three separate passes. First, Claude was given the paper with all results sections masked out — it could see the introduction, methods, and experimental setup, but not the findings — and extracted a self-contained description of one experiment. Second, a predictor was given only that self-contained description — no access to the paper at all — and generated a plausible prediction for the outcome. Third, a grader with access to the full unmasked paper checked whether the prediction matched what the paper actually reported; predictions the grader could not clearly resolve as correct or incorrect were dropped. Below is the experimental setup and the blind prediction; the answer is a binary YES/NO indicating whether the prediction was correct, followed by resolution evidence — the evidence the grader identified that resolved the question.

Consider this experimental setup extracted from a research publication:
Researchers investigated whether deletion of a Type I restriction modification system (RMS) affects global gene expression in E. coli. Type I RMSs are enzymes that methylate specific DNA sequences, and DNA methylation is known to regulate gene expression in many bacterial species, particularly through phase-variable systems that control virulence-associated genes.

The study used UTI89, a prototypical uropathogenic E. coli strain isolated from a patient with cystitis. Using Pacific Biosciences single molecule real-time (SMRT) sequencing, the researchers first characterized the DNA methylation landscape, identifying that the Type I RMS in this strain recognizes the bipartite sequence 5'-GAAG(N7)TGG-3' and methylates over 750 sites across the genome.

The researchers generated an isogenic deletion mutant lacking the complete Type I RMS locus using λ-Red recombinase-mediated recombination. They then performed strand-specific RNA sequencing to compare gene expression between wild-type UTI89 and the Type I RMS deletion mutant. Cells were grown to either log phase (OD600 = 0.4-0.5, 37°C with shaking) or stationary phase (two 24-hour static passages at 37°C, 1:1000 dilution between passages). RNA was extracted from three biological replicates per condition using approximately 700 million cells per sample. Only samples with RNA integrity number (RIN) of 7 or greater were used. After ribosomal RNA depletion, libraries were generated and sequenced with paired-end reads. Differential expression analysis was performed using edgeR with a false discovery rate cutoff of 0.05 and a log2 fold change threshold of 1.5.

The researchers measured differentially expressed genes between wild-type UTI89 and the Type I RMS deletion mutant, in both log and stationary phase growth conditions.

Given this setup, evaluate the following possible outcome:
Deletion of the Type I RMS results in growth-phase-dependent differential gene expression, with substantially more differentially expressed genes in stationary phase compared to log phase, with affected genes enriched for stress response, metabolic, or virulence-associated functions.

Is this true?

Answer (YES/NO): NO